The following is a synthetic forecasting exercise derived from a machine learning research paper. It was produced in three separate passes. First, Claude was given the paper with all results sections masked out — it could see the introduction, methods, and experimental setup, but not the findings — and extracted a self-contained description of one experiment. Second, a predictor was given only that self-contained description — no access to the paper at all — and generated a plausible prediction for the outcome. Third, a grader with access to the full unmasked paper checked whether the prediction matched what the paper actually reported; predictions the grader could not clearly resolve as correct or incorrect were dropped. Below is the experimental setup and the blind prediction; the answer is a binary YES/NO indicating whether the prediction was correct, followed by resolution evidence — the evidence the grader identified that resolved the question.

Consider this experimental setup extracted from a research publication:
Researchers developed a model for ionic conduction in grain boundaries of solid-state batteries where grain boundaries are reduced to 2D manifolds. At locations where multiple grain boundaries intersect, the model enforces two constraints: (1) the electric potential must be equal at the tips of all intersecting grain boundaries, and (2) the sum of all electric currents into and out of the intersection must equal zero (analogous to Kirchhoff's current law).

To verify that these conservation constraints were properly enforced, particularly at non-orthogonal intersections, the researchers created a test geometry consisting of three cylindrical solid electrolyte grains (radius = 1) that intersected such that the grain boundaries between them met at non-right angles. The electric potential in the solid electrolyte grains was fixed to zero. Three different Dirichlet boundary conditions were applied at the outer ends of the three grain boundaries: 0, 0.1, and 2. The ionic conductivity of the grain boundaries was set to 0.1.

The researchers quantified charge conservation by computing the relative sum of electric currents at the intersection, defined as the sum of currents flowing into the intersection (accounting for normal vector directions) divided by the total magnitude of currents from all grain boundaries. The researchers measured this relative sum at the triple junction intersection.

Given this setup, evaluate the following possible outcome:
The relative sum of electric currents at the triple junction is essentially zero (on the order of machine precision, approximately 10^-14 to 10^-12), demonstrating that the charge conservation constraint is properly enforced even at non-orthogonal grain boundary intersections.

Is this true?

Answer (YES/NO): NO